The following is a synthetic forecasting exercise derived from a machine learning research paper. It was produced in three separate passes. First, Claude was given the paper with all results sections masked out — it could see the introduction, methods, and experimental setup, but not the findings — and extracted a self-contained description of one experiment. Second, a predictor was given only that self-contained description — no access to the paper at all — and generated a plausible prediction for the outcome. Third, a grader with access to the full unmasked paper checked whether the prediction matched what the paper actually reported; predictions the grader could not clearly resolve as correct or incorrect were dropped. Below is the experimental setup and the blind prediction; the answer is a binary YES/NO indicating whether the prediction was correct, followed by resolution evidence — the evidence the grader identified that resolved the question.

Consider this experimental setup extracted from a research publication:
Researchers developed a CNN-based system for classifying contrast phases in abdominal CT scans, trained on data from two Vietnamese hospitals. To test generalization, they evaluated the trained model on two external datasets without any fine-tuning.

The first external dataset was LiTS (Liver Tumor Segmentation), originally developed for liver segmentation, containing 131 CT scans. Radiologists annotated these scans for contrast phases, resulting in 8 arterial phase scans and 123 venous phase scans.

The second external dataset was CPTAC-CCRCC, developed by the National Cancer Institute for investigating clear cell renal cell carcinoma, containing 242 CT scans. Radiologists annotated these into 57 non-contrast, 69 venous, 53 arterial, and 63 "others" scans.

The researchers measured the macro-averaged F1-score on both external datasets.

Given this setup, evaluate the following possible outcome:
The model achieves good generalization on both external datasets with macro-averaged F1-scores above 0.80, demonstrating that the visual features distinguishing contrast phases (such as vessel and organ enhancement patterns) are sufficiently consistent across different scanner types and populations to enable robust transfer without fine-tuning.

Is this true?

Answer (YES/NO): NO